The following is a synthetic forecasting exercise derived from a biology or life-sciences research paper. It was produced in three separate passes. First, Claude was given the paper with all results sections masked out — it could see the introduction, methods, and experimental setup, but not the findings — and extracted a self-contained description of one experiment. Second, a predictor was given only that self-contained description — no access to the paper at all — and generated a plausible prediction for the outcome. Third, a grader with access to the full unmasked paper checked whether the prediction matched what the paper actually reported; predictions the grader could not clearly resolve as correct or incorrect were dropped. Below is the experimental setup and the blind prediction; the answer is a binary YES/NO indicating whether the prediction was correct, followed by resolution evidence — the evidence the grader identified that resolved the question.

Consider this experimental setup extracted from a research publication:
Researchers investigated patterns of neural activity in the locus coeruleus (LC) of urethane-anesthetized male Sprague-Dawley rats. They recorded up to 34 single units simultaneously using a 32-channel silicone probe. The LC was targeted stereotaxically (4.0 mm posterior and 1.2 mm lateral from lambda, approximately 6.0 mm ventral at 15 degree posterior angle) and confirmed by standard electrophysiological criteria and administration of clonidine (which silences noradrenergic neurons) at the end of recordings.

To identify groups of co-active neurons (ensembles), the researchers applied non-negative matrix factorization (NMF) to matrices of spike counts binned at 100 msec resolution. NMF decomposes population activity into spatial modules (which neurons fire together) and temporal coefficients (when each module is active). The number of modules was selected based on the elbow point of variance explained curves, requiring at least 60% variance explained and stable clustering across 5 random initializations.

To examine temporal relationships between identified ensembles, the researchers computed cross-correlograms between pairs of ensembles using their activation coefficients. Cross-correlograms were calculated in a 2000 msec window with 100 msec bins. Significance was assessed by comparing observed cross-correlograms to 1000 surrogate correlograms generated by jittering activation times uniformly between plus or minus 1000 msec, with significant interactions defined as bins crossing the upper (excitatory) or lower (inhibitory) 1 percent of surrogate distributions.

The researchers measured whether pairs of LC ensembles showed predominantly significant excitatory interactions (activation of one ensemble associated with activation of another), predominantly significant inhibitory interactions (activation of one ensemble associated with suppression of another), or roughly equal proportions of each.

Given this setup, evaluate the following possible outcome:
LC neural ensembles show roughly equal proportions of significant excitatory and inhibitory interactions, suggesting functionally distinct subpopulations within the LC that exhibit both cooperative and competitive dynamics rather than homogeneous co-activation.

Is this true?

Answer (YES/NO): NO